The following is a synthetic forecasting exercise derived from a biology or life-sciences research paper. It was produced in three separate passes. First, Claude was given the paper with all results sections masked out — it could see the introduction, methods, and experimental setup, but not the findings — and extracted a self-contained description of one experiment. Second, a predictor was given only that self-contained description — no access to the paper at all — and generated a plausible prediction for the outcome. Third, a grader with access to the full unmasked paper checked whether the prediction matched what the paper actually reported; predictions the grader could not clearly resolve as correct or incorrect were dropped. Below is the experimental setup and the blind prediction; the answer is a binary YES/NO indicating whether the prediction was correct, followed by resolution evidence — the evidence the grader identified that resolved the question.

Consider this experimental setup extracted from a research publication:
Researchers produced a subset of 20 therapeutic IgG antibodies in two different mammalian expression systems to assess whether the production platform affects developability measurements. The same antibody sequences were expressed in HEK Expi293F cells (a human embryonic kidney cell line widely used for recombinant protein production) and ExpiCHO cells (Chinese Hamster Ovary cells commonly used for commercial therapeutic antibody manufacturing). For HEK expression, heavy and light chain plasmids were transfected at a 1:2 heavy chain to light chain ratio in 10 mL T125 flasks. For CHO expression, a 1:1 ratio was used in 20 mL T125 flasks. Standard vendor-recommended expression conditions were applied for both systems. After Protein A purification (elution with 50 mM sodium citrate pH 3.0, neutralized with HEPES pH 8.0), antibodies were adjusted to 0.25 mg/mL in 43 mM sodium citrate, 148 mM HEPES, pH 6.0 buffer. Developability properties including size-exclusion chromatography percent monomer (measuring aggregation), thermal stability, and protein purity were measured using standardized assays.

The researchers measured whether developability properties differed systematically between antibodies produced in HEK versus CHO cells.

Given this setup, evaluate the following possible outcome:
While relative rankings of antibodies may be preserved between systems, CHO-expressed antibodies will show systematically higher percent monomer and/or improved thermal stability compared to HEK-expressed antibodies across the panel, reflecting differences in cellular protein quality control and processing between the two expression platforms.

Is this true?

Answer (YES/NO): NO